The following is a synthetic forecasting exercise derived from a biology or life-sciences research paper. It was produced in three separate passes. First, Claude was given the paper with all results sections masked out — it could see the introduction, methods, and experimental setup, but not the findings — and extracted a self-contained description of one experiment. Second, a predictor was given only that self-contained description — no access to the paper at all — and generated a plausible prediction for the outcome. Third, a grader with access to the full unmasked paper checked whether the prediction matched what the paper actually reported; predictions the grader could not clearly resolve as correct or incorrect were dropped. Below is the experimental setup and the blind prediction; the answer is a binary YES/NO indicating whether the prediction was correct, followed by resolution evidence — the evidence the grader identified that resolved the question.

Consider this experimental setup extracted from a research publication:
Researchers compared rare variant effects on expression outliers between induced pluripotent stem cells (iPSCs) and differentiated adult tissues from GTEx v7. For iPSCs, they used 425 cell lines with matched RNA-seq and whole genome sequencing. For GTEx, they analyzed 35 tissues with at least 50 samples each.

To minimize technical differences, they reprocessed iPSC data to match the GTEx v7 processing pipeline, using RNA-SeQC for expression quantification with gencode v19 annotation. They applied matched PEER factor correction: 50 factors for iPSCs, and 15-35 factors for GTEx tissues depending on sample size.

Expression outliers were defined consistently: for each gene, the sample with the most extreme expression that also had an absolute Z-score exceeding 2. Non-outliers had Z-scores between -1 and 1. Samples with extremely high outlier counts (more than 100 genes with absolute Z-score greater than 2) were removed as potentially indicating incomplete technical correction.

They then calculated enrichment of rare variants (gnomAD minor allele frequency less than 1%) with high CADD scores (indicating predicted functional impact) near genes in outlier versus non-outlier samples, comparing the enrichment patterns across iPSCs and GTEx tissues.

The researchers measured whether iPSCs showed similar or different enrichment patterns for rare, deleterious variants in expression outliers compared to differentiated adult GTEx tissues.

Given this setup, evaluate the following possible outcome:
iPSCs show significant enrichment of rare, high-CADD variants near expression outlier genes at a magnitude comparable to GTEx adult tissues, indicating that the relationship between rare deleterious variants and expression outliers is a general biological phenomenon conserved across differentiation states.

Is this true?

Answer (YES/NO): NO